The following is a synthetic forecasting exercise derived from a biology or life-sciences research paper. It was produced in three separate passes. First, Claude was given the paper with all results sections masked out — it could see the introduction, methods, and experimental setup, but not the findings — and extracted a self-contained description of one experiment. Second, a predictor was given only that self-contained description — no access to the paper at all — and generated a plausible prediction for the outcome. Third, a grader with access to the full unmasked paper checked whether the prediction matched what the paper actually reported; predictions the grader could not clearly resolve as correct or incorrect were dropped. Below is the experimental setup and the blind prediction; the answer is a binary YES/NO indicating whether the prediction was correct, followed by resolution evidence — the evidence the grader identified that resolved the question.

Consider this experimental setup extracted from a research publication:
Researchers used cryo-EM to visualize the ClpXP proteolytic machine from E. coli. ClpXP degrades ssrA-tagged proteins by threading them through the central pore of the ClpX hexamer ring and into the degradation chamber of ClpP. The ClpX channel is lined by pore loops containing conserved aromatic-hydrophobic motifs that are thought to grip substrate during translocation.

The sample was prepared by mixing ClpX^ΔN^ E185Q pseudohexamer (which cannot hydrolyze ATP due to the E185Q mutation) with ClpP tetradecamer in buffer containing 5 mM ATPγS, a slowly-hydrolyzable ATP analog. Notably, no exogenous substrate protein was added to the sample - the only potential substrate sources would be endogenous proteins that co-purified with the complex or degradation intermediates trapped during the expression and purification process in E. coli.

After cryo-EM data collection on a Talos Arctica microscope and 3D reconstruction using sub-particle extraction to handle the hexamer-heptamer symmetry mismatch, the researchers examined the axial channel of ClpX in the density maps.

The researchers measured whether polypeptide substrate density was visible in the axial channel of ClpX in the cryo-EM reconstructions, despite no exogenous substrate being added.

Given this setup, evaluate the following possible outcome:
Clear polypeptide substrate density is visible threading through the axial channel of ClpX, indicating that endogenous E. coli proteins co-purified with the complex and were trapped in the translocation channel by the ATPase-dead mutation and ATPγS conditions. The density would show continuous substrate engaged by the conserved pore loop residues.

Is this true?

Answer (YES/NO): YES